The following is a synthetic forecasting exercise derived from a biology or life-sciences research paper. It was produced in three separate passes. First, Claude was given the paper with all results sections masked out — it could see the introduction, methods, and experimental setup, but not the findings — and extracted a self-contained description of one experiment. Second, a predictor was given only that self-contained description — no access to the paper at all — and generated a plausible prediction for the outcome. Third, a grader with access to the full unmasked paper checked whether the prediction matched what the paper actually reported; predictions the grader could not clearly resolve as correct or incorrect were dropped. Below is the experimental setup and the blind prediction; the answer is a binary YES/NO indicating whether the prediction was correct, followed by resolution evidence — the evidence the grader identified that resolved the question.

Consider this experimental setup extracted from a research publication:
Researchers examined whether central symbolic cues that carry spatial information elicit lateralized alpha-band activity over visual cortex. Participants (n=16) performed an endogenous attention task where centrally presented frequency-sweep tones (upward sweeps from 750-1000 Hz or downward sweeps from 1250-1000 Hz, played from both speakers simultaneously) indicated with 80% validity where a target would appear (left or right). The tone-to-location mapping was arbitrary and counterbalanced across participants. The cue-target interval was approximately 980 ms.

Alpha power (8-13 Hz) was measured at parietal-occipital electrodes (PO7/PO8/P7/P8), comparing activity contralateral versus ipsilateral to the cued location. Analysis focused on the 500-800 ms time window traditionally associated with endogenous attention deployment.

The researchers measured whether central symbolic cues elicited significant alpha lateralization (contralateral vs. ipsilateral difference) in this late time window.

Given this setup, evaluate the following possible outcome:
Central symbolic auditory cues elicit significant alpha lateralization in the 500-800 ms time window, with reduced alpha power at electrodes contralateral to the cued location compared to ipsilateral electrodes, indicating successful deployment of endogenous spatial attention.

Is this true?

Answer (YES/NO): NO